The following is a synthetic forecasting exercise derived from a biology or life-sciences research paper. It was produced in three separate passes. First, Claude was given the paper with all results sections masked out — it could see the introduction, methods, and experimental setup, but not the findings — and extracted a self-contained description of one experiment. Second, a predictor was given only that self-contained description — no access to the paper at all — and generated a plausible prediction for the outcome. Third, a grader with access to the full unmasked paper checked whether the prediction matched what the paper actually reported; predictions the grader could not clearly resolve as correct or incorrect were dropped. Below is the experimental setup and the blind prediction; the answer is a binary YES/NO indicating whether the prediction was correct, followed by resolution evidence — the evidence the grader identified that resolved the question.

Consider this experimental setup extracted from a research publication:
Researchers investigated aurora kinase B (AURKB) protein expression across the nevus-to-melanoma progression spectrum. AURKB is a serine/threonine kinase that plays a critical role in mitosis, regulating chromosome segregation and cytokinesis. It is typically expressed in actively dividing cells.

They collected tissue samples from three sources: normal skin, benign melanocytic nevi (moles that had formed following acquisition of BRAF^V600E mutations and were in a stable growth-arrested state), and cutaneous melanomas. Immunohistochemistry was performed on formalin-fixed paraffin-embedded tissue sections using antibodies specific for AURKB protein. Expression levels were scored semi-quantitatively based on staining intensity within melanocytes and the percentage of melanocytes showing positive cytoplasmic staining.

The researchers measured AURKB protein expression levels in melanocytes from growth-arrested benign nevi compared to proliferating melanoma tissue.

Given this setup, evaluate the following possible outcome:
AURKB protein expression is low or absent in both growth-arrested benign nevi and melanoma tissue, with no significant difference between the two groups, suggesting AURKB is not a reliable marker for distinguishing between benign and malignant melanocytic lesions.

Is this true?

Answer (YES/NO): NO